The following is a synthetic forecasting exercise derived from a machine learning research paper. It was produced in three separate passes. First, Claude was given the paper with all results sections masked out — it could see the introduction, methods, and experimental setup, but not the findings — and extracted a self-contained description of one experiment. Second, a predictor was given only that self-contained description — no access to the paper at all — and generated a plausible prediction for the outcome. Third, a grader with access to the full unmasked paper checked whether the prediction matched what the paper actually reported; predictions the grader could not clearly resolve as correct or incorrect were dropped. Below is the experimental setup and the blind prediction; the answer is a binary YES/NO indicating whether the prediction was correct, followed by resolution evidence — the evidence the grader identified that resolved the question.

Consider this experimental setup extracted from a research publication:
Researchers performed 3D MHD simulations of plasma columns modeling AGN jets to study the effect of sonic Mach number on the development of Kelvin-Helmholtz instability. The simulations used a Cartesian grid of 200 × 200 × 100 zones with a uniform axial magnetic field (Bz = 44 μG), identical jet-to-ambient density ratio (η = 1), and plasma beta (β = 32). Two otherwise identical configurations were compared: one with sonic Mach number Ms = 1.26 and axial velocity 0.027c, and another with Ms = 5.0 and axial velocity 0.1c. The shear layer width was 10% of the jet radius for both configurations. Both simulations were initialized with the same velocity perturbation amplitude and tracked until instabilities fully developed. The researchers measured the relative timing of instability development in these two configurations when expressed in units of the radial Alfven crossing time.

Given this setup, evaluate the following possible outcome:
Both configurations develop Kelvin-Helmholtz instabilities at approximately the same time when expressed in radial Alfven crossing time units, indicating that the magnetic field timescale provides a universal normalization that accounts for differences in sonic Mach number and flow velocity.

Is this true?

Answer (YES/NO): NO